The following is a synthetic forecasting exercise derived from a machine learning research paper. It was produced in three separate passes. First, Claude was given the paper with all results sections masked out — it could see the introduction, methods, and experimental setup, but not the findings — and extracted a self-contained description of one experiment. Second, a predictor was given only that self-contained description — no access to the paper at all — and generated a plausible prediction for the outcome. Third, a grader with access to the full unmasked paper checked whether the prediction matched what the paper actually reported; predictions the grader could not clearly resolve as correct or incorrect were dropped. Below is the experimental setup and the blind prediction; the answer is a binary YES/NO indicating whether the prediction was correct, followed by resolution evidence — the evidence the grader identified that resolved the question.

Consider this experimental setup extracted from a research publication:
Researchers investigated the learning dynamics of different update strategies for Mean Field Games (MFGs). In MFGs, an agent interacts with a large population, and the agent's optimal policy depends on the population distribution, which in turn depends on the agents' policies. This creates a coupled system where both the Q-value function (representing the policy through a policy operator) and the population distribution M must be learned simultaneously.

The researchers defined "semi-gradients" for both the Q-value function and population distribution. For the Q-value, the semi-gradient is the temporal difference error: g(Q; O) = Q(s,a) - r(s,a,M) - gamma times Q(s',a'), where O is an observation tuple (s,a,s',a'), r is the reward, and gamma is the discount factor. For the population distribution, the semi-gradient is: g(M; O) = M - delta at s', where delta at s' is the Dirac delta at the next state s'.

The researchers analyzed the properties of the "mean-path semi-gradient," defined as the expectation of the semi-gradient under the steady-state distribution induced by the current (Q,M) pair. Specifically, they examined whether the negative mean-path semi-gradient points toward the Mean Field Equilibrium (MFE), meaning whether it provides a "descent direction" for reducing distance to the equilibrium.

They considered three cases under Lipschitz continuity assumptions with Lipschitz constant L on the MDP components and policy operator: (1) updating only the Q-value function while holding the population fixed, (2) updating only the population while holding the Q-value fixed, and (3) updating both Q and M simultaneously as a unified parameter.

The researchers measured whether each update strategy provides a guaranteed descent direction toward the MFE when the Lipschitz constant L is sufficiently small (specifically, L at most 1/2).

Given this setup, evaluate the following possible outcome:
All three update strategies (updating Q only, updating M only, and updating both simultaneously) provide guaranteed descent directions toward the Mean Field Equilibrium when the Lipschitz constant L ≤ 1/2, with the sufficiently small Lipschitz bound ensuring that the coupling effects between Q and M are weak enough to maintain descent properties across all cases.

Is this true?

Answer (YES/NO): NO